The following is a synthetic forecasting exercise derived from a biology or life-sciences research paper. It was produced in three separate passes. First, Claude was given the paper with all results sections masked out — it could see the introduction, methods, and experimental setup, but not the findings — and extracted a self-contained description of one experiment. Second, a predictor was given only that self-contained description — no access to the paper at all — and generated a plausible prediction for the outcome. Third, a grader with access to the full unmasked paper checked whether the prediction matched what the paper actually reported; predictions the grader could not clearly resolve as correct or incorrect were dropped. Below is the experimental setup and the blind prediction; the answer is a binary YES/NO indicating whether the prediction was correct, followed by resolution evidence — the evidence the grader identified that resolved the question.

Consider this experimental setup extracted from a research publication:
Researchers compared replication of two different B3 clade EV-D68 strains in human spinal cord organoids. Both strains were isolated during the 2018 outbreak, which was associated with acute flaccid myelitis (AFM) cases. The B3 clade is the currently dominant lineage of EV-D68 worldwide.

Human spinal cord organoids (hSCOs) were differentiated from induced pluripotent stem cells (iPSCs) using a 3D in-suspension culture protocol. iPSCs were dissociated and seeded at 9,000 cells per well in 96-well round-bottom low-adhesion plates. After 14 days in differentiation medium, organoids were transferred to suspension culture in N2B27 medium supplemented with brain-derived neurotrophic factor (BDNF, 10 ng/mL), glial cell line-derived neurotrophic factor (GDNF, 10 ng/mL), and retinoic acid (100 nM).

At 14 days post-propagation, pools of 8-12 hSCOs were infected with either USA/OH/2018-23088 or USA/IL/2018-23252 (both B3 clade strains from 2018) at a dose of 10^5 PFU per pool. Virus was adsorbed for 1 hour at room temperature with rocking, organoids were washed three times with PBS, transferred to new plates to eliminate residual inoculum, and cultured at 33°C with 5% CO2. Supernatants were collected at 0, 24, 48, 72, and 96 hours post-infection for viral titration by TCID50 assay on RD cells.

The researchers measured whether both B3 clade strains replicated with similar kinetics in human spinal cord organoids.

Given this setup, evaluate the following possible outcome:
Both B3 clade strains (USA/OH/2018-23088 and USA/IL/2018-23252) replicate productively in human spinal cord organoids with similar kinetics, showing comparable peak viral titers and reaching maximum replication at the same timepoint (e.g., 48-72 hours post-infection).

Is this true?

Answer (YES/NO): NO